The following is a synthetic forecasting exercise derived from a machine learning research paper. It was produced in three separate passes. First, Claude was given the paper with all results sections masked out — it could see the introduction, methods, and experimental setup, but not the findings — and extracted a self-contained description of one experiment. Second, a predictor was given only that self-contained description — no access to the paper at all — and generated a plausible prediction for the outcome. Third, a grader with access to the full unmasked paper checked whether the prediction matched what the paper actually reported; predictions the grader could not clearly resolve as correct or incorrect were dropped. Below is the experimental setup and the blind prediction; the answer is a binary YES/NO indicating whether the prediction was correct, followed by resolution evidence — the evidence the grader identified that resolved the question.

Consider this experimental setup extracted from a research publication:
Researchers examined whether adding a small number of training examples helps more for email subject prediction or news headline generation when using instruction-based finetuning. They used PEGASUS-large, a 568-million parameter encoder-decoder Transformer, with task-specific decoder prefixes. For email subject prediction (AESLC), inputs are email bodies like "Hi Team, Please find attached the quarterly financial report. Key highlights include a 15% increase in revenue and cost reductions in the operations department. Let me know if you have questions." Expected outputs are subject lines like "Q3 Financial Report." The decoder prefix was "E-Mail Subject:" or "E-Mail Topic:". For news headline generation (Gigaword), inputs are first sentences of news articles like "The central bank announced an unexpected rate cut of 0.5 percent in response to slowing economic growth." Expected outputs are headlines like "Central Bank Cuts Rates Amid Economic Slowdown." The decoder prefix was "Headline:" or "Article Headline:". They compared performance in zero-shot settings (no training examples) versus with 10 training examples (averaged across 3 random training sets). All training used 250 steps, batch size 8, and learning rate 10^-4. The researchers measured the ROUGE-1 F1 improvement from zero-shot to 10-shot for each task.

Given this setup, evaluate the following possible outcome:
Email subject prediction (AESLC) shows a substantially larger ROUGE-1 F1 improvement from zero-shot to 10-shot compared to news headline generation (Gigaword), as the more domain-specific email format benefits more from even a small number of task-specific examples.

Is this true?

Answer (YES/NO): YES